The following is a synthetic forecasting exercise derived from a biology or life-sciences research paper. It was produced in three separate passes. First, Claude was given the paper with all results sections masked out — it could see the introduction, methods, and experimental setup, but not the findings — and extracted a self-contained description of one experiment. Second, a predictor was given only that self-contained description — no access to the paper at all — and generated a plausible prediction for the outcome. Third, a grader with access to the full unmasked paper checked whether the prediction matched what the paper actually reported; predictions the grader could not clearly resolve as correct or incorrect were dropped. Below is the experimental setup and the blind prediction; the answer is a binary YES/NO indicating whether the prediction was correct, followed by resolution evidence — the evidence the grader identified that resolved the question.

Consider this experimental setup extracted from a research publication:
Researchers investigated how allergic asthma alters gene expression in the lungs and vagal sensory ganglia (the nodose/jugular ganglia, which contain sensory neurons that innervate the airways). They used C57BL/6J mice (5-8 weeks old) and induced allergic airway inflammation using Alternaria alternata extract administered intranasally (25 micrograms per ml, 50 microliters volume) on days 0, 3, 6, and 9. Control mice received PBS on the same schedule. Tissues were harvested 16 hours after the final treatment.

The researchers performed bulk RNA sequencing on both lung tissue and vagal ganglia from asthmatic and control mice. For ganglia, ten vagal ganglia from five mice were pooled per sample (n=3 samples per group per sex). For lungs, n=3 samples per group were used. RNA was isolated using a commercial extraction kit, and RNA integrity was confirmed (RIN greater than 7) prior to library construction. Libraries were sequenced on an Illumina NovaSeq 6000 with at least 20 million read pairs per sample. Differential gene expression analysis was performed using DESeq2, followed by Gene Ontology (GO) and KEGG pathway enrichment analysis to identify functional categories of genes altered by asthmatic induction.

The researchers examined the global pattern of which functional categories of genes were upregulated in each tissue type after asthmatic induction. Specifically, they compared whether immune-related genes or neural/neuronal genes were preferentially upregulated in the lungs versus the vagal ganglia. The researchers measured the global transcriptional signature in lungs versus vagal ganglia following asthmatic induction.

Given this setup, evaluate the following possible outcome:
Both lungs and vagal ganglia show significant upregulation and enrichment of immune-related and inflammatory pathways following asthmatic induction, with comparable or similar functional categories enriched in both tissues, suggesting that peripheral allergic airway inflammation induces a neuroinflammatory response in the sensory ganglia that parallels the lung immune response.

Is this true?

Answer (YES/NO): NO